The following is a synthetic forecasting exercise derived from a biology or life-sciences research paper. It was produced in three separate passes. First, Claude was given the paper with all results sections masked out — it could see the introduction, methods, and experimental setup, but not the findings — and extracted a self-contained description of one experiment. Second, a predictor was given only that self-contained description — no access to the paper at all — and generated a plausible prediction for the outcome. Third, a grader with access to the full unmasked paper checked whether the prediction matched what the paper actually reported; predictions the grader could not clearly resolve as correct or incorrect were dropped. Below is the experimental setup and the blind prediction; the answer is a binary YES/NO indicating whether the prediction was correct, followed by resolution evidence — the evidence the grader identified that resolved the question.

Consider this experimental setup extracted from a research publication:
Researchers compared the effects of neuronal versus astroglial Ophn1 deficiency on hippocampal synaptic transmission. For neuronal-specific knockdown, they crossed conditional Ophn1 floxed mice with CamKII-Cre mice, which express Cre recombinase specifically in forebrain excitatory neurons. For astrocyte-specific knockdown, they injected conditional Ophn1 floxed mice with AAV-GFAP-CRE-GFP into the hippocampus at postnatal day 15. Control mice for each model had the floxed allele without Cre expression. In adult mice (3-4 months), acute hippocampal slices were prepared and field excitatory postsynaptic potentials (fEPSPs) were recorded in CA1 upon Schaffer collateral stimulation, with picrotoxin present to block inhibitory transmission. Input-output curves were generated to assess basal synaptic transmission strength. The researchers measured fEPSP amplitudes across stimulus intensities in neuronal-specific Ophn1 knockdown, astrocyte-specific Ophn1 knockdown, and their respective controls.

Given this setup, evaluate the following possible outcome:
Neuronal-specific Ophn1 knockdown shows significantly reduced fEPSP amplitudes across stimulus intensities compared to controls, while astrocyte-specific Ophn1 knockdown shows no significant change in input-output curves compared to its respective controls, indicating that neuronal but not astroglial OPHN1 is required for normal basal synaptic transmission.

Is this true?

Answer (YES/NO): NO